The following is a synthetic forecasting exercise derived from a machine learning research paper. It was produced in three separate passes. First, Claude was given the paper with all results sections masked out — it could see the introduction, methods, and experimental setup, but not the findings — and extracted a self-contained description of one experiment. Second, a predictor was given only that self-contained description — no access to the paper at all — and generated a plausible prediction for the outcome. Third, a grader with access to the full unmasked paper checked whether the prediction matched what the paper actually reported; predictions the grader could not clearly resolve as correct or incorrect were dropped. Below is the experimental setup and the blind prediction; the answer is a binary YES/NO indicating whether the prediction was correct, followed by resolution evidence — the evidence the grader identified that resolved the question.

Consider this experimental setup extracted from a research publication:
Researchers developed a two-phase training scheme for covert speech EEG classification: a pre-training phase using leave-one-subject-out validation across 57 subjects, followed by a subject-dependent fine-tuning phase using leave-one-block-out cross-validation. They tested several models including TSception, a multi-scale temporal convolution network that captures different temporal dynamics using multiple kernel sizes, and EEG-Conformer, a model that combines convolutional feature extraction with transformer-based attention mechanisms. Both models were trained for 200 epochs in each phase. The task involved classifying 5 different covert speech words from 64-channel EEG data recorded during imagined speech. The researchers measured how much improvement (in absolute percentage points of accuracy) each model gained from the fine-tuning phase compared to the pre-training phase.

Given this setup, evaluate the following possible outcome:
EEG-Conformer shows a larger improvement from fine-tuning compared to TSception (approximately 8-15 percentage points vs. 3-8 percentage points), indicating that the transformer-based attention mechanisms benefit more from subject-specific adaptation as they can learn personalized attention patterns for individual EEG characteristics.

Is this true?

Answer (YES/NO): NO